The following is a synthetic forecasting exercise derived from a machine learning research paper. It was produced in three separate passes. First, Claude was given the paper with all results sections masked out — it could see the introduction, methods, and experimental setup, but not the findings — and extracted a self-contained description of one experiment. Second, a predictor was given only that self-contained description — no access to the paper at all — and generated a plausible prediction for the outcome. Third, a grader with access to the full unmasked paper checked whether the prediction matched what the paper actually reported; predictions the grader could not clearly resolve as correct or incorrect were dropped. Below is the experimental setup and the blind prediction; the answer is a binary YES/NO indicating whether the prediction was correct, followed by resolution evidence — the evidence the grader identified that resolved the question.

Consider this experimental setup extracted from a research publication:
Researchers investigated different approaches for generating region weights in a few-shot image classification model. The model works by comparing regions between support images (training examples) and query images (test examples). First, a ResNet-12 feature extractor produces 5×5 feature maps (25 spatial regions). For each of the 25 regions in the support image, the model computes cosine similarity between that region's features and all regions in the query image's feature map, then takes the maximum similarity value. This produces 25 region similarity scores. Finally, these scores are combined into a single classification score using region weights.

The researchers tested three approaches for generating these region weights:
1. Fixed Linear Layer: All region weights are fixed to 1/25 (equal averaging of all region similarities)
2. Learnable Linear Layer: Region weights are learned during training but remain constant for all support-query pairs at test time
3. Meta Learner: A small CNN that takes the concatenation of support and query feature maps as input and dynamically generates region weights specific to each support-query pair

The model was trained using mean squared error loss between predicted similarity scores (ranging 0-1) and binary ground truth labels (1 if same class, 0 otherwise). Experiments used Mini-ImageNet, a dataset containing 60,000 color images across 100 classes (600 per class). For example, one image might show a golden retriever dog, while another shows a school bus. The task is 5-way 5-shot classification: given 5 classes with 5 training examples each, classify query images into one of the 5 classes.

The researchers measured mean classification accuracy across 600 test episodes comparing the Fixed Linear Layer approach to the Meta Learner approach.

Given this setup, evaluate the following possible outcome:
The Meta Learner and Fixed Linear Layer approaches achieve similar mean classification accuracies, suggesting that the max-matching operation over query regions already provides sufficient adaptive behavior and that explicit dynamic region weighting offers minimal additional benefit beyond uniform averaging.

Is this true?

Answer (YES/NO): NO